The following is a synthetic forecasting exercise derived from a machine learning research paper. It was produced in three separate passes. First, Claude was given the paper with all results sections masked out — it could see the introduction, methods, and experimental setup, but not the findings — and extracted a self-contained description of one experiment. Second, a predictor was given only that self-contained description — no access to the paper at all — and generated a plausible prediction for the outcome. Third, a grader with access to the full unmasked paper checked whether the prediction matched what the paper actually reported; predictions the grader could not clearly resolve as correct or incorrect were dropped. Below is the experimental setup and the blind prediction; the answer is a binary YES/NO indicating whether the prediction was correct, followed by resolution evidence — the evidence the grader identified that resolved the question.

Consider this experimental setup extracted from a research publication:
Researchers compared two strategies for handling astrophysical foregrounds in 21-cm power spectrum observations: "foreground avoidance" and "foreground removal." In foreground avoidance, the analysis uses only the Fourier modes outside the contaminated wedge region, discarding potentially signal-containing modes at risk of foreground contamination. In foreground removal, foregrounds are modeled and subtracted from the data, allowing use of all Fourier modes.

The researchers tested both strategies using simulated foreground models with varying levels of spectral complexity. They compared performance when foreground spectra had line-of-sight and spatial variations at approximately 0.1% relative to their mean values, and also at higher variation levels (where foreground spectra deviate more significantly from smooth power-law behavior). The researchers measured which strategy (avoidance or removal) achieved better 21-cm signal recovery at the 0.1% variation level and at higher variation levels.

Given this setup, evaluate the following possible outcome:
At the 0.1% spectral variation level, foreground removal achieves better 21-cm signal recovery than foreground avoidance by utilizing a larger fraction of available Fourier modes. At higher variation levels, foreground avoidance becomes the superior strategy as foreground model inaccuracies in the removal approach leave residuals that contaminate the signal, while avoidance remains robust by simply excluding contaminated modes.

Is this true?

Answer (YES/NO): NO